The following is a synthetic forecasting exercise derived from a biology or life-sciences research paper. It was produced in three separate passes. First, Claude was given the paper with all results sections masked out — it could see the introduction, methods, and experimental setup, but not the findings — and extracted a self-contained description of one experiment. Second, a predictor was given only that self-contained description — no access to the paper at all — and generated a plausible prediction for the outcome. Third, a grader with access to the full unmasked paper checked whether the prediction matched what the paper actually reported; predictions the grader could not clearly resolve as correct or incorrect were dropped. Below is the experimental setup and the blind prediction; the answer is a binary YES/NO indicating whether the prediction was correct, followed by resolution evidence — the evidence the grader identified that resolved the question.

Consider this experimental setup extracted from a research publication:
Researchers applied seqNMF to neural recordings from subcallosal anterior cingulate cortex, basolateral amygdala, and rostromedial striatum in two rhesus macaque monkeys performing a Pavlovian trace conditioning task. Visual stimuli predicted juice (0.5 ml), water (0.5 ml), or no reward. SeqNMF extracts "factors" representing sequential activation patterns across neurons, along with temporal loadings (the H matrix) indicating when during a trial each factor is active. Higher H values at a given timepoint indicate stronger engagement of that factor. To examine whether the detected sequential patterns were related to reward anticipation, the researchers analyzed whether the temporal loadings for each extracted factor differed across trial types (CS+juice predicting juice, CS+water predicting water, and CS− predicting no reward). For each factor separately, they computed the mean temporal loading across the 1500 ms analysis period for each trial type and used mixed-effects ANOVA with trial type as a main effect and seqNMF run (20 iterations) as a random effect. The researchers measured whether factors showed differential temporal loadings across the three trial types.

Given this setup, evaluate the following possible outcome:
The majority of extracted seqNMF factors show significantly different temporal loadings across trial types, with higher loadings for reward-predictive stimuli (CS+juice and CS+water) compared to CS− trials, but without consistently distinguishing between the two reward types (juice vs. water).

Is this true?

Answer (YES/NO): NO